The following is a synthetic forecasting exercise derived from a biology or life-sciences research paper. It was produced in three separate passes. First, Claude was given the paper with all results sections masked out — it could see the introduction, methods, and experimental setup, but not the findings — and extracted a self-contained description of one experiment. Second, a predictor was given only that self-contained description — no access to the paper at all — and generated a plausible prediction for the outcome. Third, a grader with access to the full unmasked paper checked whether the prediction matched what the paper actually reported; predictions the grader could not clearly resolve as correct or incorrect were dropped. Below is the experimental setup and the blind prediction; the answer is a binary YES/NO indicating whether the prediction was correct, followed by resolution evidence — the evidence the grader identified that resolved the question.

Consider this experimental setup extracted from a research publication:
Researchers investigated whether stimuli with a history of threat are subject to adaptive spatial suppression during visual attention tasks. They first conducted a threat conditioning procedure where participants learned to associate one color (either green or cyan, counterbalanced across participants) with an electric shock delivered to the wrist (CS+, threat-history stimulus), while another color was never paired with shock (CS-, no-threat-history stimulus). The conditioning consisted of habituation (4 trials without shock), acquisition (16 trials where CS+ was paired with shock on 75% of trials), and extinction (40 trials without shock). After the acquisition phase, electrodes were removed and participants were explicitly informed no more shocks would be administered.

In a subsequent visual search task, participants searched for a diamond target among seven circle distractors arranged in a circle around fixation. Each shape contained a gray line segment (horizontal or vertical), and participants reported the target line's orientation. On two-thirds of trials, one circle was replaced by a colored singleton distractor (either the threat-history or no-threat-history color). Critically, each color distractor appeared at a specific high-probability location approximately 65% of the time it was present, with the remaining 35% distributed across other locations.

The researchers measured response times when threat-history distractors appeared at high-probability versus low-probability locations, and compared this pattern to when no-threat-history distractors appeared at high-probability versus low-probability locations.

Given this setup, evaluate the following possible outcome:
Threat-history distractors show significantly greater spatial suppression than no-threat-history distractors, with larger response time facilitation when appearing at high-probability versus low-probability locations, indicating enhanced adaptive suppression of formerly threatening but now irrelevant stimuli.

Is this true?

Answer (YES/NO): YES